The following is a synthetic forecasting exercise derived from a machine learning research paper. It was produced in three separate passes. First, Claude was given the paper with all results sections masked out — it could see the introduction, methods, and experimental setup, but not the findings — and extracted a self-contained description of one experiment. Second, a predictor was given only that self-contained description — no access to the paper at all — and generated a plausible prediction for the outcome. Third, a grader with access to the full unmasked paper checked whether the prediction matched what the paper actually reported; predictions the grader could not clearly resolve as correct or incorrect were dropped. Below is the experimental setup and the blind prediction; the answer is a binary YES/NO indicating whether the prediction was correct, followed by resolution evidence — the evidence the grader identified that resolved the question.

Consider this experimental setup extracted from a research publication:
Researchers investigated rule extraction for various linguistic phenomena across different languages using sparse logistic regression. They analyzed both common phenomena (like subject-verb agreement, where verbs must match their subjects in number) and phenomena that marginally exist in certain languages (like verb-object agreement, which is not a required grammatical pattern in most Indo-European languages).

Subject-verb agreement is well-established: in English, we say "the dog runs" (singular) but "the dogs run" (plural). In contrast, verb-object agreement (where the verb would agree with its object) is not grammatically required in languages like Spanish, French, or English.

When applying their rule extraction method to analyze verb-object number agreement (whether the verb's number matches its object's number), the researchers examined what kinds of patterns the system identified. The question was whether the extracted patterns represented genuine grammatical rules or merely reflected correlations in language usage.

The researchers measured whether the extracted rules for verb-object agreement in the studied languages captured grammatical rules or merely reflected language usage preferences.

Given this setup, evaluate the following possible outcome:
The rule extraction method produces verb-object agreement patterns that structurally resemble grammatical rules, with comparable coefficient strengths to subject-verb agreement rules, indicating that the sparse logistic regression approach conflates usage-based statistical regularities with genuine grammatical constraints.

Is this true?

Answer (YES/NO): NO